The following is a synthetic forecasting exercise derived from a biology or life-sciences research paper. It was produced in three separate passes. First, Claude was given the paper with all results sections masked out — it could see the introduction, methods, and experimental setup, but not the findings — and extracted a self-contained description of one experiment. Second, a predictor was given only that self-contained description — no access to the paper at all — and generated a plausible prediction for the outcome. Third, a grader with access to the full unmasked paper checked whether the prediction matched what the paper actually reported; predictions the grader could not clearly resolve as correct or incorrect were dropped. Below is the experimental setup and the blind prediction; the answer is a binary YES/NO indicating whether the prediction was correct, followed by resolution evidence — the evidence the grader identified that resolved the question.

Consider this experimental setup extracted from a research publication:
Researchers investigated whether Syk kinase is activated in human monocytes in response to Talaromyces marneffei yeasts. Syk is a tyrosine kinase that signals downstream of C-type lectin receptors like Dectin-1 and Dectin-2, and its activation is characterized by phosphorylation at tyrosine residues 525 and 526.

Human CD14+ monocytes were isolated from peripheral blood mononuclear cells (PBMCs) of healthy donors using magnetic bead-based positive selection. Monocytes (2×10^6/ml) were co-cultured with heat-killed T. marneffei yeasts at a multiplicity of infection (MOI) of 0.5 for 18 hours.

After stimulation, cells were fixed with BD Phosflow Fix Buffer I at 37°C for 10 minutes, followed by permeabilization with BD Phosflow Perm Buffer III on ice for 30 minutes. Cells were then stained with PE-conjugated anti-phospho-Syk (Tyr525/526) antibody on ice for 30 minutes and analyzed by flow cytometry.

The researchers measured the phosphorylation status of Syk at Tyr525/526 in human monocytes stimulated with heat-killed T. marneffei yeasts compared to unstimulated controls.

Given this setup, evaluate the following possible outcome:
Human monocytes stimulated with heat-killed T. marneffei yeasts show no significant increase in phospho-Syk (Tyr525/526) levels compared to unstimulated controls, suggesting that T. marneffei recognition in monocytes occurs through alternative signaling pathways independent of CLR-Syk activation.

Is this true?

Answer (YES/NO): NO